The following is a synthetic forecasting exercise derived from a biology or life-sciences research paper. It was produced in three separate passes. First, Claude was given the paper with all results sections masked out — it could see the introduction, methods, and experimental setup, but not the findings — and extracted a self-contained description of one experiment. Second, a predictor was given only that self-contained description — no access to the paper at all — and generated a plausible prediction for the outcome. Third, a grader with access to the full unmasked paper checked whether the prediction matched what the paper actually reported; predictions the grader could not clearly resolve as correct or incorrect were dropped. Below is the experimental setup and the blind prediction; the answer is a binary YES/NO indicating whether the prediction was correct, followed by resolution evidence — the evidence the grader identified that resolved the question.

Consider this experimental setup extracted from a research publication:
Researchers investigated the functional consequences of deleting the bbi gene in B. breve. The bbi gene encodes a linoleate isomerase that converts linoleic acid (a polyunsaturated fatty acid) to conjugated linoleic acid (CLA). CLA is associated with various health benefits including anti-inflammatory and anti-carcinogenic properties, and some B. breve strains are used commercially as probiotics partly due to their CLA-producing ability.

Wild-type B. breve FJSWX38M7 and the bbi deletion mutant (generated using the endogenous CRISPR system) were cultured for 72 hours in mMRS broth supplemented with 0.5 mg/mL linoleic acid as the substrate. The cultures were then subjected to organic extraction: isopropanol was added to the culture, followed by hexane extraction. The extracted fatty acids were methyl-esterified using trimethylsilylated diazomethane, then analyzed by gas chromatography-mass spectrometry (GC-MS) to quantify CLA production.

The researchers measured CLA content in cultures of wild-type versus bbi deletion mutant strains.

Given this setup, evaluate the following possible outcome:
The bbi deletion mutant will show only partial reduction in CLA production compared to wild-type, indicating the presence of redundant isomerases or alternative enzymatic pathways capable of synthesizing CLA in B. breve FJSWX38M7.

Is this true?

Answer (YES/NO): NO